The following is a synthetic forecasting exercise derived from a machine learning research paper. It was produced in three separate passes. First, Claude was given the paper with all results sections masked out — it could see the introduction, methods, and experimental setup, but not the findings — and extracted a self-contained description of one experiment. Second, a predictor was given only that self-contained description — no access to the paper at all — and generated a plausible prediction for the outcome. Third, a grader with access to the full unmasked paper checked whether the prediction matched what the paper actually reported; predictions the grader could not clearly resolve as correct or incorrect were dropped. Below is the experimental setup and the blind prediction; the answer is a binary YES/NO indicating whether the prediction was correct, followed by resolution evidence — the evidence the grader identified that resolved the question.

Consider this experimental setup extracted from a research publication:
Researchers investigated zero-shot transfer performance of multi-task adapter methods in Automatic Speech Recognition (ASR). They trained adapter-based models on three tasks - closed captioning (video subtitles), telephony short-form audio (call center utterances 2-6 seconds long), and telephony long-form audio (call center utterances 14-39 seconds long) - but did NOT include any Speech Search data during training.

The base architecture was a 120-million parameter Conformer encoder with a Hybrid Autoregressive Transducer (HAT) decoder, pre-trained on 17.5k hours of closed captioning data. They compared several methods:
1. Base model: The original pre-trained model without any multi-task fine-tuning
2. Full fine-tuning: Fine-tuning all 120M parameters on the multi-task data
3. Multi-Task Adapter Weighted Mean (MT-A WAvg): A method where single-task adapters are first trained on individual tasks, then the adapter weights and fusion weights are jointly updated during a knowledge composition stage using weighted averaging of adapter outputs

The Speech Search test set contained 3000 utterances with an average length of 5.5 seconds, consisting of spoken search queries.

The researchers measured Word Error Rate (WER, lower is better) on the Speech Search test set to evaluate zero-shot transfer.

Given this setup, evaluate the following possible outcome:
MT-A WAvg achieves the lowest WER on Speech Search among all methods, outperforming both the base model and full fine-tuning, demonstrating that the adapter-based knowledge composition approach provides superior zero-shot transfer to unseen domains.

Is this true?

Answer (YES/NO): YES